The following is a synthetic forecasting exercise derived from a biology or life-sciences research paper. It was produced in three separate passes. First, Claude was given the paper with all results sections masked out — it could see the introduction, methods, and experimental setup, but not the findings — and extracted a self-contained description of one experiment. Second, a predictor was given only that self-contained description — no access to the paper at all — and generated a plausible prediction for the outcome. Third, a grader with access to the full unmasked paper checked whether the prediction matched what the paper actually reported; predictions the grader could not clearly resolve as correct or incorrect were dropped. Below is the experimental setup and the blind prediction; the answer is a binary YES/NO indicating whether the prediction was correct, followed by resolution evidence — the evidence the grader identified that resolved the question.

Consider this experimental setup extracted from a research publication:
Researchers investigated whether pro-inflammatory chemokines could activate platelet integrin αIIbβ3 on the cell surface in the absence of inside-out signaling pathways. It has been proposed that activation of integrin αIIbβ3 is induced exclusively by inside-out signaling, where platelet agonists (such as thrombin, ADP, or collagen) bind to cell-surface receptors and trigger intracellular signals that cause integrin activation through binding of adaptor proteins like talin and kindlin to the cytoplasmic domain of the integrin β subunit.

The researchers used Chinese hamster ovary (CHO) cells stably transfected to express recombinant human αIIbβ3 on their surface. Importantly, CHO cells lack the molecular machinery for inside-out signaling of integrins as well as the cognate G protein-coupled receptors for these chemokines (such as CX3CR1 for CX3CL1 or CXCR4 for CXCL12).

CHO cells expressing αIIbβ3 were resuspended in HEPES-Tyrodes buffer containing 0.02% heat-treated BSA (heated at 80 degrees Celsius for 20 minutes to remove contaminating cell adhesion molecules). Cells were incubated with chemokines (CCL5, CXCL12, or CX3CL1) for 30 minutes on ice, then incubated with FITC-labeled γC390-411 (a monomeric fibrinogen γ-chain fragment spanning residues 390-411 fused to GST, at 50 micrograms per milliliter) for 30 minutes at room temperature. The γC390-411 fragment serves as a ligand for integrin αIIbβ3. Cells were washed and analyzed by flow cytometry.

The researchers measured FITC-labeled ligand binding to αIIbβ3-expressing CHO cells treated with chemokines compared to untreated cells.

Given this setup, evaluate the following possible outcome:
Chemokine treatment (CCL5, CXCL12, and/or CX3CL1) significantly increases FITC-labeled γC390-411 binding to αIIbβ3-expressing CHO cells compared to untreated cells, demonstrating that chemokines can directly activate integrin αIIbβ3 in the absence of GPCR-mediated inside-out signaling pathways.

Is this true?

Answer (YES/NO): YES